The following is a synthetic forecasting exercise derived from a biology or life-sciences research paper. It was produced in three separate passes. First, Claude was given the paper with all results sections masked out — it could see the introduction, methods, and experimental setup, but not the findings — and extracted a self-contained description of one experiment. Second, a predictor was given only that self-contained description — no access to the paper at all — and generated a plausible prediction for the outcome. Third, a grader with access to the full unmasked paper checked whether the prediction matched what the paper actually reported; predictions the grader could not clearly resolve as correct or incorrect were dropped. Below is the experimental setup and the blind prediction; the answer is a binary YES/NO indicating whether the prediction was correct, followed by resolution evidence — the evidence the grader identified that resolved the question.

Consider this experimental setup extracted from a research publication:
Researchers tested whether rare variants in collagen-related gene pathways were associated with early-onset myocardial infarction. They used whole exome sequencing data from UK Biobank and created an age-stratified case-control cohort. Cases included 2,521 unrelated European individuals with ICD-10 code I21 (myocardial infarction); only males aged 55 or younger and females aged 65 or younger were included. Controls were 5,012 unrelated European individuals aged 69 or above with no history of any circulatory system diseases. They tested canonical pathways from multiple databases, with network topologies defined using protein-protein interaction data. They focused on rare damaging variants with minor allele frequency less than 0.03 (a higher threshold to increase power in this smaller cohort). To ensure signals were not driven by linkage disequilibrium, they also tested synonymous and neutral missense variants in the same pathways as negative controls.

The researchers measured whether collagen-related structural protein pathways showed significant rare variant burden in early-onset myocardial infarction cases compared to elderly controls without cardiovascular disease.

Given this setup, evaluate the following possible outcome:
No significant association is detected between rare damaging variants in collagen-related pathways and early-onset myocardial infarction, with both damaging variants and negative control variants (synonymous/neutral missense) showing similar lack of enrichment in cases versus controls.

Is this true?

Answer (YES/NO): NO